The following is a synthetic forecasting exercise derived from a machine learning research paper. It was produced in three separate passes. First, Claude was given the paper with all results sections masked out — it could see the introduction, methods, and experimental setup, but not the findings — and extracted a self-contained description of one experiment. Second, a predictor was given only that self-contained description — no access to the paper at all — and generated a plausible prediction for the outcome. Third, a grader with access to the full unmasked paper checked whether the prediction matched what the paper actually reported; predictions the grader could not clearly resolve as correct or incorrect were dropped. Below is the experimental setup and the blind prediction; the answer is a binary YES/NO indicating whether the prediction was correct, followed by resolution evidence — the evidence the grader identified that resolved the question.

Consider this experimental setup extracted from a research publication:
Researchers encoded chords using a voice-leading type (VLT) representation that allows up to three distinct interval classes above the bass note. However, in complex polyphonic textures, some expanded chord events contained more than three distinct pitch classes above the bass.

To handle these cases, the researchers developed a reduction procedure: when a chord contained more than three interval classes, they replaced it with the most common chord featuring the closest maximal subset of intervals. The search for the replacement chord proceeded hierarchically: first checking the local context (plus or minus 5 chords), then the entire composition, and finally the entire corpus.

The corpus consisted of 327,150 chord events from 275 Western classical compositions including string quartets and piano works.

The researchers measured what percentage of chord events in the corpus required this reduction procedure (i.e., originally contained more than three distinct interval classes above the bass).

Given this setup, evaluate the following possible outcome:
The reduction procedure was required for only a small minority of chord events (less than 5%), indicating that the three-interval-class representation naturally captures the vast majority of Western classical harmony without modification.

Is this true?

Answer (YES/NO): YES